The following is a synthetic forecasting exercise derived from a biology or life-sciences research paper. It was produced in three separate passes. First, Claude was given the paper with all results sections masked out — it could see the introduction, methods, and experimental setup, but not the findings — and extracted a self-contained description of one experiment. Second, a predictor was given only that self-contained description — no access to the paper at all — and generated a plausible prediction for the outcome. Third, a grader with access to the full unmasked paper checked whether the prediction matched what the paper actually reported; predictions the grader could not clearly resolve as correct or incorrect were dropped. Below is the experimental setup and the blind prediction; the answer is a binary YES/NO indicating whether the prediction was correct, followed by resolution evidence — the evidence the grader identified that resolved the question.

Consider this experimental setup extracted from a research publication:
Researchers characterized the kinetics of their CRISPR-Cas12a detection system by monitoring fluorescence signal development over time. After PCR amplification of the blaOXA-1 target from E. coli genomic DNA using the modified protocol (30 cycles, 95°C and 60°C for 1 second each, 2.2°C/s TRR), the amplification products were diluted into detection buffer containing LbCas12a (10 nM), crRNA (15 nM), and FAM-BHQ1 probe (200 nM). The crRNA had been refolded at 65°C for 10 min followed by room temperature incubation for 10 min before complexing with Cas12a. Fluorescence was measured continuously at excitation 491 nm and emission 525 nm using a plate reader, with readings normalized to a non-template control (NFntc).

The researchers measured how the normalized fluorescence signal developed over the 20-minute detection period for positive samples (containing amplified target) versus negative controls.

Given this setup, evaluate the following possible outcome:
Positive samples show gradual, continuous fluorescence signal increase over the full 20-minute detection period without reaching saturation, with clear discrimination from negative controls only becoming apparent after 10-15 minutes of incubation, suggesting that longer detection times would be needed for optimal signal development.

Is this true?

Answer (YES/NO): NO